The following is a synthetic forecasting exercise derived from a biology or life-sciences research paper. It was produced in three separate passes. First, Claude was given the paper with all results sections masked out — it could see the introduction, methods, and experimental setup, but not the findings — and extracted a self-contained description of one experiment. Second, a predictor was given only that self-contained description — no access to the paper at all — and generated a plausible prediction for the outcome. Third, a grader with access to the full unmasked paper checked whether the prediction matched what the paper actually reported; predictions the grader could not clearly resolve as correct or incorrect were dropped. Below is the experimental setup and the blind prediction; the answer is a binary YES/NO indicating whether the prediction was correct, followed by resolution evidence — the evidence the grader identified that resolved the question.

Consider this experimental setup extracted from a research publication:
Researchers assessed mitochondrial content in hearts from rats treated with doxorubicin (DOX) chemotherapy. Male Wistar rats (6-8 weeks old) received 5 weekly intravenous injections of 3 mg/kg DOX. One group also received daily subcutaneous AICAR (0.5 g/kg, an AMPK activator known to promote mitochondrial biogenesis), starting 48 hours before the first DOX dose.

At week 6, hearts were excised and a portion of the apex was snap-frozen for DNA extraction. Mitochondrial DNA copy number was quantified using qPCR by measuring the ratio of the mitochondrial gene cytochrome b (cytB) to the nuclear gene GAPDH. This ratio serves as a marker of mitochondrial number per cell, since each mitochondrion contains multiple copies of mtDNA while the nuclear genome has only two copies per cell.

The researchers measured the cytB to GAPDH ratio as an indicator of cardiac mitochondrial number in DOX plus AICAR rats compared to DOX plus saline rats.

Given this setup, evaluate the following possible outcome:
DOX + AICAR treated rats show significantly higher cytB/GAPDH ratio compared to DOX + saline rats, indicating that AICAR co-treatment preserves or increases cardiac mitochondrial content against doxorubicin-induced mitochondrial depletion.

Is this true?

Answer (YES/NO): NO